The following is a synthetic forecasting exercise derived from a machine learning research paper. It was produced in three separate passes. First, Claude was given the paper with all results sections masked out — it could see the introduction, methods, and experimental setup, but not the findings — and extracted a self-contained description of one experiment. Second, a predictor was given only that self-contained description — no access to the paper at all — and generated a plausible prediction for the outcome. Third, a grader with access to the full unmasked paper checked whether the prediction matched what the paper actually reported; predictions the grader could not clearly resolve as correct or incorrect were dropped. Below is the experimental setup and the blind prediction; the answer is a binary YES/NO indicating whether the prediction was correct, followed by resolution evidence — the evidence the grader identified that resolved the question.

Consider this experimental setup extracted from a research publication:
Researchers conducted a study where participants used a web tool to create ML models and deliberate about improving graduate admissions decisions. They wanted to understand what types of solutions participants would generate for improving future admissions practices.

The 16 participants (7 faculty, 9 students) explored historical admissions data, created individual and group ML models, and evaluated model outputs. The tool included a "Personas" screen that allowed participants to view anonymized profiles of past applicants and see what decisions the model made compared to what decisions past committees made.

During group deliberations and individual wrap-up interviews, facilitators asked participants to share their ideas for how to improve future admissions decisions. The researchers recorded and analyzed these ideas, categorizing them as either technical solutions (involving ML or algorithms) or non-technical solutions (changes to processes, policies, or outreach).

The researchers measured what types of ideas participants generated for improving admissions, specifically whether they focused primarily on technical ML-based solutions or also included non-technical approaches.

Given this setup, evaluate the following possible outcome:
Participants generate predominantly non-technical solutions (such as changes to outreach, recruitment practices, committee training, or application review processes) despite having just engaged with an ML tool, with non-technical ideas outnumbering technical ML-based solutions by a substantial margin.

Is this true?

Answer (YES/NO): NO